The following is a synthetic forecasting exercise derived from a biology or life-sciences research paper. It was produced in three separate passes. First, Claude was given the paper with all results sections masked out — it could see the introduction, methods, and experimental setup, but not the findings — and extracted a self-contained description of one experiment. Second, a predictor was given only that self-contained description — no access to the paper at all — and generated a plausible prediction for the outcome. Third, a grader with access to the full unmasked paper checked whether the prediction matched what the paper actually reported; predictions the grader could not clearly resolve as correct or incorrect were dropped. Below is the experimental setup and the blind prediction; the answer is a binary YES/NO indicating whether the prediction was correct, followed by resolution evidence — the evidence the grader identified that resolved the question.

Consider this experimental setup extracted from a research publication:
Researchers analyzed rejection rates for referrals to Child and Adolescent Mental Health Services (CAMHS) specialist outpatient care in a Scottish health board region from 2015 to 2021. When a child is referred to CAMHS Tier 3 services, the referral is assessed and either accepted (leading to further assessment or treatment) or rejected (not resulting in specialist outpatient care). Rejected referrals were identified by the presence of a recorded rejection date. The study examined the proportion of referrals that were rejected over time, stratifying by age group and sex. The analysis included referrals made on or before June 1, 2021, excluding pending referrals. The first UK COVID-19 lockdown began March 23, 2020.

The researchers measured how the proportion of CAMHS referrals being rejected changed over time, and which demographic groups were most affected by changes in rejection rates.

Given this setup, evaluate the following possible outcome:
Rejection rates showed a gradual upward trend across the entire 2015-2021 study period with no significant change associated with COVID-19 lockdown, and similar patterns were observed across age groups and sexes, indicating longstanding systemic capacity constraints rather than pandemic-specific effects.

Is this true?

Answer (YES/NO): NO